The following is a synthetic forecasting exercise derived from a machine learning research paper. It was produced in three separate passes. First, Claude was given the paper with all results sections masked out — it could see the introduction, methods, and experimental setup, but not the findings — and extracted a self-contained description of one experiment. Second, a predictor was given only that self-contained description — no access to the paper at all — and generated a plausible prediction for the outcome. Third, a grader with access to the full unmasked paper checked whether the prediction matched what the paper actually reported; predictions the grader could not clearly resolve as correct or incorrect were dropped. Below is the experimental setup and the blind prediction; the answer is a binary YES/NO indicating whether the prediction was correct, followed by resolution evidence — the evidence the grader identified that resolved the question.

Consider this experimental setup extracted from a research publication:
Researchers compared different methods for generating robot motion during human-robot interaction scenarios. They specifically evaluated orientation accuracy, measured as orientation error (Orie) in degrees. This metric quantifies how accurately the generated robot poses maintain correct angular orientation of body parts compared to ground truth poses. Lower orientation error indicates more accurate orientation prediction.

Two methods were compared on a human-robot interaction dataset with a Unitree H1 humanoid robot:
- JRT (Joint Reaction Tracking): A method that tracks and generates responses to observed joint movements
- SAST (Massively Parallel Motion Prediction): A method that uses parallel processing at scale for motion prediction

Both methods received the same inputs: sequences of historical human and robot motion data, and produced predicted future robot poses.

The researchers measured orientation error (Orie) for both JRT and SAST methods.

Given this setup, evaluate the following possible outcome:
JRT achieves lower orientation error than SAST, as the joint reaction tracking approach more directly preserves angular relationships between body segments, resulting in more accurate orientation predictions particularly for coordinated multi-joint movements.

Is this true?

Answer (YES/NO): NO